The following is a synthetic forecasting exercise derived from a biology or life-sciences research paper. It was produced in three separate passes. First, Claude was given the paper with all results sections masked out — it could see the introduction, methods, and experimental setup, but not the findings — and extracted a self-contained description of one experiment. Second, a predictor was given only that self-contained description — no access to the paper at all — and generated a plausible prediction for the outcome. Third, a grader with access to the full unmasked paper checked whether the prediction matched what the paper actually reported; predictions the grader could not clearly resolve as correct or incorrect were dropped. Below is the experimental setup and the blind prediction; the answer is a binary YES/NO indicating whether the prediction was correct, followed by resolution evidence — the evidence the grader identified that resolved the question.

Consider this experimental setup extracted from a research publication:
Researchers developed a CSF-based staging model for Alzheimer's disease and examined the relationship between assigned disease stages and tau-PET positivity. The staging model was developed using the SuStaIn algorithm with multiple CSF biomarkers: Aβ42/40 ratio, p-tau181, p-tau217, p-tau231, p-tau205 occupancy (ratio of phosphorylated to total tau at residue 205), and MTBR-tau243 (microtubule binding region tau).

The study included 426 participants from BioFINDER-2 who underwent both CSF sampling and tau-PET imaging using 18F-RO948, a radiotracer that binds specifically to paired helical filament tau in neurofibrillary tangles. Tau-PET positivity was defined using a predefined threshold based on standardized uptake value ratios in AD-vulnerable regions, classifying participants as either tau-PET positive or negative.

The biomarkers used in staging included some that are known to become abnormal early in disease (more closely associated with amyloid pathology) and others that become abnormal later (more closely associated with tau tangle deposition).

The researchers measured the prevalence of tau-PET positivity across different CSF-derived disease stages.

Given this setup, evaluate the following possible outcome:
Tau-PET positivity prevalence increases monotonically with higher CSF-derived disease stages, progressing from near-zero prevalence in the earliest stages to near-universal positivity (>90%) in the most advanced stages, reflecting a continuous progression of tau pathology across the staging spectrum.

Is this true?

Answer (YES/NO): NO